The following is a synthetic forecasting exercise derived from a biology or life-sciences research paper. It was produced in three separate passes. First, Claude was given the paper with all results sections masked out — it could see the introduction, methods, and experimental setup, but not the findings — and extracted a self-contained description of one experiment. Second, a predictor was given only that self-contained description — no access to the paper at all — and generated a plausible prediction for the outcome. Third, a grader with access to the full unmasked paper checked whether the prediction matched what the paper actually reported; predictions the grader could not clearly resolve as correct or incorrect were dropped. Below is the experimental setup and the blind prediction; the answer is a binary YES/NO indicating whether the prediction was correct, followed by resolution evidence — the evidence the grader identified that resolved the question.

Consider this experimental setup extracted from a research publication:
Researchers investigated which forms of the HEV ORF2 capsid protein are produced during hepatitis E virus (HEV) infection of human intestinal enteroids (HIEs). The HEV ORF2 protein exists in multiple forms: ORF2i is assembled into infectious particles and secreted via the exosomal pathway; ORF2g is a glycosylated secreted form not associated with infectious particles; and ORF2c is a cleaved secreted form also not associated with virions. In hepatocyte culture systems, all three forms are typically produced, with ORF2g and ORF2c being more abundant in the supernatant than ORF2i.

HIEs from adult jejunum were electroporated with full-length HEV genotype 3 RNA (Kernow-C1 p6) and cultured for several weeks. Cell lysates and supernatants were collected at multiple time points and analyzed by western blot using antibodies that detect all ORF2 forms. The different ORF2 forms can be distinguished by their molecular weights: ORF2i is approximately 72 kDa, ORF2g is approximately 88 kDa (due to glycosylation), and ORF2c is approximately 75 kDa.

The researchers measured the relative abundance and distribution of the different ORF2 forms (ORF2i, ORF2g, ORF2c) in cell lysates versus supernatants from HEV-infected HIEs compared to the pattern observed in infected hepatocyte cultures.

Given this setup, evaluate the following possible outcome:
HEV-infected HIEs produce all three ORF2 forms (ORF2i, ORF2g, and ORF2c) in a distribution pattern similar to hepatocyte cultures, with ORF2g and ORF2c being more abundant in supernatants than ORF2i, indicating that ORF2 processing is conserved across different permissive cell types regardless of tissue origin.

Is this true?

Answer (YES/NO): NO